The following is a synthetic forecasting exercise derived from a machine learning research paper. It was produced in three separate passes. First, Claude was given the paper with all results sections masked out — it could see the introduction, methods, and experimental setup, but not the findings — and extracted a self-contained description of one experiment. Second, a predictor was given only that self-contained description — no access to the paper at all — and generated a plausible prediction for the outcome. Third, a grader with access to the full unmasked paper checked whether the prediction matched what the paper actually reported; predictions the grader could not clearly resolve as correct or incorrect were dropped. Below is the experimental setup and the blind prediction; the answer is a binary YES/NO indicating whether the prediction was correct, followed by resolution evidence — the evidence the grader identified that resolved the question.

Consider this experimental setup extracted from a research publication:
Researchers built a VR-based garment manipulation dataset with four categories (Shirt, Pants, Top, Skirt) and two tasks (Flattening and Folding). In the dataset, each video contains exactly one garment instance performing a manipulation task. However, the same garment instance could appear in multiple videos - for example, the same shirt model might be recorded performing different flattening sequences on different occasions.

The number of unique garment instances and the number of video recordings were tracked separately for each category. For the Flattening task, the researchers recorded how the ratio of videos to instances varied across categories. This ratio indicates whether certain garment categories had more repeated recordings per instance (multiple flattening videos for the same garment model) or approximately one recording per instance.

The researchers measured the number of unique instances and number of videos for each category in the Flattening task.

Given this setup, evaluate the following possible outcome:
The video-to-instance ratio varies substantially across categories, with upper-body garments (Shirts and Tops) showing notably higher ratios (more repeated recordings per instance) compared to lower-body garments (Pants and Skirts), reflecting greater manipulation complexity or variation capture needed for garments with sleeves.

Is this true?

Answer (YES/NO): NO